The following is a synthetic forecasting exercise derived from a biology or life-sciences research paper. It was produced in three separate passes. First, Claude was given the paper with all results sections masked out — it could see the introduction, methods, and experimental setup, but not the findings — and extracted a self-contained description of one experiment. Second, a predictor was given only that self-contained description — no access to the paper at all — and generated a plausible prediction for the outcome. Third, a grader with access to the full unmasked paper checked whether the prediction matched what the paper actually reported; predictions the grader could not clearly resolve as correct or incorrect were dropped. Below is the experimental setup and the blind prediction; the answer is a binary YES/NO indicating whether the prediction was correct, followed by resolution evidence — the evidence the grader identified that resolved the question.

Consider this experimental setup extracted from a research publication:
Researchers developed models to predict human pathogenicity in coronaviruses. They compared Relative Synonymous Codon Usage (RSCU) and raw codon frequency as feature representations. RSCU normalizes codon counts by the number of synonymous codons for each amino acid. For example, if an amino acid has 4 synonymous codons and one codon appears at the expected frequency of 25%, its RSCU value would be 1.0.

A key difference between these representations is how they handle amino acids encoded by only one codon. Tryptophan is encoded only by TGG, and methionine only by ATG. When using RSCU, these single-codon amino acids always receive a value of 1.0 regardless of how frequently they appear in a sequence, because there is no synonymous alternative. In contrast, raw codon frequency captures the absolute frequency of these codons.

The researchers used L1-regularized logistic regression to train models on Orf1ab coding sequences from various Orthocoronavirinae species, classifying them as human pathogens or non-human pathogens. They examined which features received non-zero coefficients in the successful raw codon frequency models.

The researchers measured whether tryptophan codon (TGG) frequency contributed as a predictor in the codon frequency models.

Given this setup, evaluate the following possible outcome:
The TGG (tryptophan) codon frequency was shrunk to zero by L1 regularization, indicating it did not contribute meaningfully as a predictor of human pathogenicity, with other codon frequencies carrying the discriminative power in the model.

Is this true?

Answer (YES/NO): NO